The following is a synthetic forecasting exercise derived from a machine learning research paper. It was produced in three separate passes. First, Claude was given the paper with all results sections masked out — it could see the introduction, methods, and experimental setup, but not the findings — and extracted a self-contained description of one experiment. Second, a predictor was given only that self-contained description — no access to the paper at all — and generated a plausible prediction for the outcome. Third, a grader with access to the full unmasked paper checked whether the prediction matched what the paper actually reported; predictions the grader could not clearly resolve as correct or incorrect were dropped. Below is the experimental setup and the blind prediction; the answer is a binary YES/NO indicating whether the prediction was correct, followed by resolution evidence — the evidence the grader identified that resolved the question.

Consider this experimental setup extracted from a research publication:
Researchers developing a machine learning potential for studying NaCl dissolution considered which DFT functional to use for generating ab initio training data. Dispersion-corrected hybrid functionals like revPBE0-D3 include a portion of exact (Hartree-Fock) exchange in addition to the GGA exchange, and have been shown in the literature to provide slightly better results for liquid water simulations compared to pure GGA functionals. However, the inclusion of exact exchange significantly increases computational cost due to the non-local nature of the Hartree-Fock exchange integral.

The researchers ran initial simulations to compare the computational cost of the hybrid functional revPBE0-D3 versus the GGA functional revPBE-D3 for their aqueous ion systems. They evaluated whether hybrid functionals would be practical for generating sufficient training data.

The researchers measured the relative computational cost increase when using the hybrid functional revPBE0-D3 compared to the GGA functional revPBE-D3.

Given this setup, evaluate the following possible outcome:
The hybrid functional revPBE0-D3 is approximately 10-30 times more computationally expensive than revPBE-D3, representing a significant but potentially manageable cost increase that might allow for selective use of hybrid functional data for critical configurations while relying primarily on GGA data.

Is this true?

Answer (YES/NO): NO